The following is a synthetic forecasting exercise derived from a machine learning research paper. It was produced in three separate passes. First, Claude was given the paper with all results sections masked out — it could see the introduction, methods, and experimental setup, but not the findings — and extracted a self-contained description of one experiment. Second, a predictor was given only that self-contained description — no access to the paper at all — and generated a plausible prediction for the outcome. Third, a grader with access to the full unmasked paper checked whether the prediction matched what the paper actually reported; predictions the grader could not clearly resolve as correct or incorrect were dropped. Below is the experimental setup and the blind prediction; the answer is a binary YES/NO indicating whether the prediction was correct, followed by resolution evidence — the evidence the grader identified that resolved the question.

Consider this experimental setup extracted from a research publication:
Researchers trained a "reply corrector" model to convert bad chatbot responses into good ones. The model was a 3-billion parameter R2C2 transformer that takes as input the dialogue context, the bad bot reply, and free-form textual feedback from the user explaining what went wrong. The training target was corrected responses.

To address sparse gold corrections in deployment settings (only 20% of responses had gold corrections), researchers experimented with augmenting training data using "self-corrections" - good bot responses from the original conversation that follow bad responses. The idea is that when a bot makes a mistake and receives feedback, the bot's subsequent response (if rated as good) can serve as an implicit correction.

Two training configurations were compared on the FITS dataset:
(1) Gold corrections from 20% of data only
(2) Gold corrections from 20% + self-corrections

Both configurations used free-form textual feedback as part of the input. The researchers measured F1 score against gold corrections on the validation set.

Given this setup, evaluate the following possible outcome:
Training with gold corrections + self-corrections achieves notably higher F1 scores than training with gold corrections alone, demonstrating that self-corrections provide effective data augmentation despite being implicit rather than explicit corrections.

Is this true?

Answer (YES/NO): YES